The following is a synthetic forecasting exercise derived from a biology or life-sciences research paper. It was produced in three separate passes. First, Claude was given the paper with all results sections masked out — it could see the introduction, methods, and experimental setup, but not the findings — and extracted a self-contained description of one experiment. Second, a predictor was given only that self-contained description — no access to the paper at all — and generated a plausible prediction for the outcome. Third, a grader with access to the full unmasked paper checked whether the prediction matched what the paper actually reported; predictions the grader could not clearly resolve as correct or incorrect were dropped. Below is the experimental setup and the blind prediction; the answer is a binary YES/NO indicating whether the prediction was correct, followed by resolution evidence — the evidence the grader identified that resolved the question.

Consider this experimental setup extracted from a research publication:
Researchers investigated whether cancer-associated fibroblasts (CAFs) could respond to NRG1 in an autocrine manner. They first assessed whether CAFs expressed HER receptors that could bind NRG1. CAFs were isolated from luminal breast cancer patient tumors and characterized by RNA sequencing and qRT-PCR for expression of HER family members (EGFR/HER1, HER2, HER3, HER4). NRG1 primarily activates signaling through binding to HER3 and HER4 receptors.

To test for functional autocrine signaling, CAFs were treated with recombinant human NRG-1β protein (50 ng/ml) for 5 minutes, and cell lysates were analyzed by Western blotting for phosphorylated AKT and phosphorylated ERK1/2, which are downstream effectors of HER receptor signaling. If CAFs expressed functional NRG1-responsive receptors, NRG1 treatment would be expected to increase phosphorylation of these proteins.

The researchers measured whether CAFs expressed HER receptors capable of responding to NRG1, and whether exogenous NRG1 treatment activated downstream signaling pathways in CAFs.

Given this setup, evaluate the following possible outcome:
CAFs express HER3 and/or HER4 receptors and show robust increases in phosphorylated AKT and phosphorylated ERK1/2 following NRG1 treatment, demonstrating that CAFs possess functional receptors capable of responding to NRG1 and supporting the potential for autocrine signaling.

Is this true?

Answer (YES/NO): NO